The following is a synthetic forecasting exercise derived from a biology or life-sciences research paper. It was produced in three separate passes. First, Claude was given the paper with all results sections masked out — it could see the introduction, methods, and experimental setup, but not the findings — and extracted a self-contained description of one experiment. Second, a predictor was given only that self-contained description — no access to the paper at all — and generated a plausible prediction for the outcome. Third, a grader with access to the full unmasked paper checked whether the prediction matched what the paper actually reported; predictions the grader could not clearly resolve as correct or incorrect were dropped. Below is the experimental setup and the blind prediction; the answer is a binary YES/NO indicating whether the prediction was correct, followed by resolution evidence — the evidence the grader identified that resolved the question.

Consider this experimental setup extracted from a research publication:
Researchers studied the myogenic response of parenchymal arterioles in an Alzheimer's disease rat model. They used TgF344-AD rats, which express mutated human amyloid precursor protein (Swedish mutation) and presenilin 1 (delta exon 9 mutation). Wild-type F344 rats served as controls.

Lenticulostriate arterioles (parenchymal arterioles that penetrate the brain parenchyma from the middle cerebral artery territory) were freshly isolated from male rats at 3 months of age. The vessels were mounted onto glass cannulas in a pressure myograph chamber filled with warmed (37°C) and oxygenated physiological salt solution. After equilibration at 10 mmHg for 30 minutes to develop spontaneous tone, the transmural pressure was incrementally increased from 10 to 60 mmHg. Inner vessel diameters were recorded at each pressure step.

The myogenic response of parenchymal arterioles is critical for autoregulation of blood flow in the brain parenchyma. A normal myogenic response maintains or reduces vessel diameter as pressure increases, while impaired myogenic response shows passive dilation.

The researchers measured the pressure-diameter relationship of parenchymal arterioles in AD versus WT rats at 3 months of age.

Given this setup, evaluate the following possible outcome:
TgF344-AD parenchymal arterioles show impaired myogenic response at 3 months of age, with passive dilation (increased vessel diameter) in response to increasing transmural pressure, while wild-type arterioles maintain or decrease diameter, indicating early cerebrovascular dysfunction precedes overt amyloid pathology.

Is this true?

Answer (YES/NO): NO